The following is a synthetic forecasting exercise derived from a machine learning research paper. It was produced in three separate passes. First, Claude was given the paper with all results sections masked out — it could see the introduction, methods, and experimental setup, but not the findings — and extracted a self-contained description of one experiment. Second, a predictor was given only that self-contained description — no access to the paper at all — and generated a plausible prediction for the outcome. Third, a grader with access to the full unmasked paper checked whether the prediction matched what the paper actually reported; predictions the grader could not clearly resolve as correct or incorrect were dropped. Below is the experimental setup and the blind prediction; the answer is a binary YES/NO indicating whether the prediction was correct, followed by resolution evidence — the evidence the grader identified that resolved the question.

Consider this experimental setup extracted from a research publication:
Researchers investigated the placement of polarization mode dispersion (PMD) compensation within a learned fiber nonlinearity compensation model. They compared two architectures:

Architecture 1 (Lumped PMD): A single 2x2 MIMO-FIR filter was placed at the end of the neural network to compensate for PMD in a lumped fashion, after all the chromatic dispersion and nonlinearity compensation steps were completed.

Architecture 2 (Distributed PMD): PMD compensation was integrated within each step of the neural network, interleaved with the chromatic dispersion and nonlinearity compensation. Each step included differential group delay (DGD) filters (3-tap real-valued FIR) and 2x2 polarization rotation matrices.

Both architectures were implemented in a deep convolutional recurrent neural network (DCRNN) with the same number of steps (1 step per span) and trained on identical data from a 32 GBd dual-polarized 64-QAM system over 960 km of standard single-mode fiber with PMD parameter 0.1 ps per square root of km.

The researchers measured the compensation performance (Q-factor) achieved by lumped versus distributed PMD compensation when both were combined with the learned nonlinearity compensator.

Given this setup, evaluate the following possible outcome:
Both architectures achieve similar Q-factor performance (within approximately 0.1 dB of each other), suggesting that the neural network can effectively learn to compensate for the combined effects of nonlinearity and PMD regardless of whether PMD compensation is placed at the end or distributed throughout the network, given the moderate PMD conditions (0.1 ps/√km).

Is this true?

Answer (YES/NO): NO